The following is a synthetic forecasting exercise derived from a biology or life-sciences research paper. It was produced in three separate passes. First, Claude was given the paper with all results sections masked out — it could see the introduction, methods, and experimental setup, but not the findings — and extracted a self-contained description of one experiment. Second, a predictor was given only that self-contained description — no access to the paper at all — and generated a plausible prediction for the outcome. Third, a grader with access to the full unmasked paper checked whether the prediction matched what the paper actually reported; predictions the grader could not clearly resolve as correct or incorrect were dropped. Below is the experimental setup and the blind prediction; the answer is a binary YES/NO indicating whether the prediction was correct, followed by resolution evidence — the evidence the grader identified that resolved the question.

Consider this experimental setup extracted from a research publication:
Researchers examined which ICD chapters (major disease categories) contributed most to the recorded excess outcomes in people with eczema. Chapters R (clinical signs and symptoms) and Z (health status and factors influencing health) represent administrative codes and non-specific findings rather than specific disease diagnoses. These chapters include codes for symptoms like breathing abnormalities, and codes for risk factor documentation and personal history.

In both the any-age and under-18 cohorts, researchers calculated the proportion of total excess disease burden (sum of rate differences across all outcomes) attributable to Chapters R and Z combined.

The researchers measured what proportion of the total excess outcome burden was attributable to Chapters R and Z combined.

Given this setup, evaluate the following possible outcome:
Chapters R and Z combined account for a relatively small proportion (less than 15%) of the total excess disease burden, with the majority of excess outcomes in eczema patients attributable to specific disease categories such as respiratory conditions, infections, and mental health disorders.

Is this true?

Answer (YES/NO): NO